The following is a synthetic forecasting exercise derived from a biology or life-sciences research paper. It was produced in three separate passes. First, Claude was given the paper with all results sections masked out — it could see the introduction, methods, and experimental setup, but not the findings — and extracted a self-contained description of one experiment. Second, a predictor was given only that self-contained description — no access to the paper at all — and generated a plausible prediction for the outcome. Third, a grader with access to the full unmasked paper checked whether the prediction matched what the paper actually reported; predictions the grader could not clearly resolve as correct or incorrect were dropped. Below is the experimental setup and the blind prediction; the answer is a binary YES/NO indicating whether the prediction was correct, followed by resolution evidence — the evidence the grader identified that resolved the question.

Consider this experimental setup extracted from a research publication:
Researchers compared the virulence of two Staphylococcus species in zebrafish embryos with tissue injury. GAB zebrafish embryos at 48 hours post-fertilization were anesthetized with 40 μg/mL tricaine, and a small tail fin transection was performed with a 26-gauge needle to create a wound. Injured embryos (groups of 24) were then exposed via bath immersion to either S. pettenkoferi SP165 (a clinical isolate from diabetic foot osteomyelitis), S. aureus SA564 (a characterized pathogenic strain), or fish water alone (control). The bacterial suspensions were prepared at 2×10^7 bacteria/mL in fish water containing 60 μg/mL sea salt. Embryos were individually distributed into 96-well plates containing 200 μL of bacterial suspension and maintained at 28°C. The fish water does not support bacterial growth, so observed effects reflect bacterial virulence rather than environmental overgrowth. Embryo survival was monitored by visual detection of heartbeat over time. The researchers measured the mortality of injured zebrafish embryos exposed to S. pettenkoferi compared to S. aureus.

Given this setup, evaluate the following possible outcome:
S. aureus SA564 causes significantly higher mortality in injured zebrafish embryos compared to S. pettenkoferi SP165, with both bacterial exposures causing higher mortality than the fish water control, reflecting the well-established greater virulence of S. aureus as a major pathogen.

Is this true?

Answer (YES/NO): NO